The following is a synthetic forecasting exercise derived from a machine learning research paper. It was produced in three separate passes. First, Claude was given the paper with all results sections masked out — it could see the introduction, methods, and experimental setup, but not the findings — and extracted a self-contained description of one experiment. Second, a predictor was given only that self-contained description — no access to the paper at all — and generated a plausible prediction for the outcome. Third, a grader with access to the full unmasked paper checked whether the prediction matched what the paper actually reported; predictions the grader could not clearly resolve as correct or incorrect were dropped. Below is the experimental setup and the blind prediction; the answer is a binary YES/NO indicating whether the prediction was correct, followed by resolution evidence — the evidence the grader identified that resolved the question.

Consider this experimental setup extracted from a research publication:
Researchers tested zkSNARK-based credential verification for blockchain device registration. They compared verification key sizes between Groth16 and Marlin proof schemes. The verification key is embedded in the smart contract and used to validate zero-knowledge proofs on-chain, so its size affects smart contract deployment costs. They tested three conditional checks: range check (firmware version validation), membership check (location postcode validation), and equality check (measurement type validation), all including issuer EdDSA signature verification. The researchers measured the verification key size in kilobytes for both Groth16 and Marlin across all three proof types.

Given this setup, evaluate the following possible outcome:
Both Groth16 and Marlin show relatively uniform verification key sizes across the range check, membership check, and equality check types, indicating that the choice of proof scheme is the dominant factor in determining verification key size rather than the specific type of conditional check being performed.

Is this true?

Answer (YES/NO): YES